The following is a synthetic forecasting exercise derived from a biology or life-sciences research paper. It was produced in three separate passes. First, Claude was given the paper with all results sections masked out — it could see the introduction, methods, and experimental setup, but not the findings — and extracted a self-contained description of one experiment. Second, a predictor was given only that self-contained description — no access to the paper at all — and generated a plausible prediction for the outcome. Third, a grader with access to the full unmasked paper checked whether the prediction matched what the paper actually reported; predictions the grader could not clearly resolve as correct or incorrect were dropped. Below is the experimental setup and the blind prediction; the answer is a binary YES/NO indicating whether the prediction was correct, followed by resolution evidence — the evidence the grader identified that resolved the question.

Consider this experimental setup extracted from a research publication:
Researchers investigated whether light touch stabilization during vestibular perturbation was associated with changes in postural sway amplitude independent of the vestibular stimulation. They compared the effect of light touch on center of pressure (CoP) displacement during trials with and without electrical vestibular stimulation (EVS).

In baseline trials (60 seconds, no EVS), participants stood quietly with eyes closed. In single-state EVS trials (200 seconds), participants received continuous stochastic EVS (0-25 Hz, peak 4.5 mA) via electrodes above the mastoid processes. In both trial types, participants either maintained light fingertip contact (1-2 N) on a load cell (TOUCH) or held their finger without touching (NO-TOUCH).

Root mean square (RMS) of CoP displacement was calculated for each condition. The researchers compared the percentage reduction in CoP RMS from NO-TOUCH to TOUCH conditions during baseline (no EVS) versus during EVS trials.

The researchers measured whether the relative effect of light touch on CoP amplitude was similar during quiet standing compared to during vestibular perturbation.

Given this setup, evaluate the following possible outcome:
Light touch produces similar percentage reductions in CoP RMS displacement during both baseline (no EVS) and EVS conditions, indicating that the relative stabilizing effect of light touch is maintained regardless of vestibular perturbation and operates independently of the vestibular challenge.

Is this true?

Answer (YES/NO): YES